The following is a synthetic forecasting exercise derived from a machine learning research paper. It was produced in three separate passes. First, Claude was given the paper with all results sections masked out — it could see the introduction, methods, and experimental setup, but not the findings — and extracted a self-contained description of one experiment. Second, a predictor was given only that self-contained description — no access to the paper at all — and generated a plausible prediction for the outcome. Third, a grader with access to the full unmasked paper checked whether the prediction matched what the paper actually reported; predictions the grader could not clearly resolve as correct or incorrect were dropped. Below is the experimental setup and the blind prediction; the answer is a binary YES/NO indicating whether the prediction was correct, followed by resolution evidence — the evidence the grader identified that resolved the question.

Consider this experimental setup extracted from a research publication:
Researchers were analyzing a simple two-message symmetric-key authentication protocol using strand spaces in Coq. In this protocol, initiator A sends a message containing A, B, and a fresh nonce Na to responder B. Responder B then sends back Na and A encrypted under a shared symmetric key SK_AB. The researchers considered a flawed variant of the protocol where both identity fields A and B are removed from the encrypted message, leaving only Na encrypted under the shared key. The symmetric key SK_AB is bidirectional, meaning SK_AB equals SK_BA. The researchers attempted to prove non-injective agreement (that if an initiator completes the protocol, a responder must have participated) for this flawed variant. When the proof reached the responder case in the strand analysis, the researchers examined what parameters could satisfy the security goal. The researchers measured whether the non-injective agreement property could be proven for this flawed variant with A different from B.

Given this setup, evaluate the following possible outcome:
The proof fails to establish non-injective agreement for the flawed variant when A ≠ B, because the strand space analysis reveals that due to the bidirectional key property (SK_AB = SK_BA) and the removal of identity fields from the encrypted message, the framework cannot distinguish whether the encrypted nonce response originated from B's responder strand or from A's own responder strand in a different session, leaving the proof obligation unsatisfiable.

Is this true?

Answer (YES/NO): YES